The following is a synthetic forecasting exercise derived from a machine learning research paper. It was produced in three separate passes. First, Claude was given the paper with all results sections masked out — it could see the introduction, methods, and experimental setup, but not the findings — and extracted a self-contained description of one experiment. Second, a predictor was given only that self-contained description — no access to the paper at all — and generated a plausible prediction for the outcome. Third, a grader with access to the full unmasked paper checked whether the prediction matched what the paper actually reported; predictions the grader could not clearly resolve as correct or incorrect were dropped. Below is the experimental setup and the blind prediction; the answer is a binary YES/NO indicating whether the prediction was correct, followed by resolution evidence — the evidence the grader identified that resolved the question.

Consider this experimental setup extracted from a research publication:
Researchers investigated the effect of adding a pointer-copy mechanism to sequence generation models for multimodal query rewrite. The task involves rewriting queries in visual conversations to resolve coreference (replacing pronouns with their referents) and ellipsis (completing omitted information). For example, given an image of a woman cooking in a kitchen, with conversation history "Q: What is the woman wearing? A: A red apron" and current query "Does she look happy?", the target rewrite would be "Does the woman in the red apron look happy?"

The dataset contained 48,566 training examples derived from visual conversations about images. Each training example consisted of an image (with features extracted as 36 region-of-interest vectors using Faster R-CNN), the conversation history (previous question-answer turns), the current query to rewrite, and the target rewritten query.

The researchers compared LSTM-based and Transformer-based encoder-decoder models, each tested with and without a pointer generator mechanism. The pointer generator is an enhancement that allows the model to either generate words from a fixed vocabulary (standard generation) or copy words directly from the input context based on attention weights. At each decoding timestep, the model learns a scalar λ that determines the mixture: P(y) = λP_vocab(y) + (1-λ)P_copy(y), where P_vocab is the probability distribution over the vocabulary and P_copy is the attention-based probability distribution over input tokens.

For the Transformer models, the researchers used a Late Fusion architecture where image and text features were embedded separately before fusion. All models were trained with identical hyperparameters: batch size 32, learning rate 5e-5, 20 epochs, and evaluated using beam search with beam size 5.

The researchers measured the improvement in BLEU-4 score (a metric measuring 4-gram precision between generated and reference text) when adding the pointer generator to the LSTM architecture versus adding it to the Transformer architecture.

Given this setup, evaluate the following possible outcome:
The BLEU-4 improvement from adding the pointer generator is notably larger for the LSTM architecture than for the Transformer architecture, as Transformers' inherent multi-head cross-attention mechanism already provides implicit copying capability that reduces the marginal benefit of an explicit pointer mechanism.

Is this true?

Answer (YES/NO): YES